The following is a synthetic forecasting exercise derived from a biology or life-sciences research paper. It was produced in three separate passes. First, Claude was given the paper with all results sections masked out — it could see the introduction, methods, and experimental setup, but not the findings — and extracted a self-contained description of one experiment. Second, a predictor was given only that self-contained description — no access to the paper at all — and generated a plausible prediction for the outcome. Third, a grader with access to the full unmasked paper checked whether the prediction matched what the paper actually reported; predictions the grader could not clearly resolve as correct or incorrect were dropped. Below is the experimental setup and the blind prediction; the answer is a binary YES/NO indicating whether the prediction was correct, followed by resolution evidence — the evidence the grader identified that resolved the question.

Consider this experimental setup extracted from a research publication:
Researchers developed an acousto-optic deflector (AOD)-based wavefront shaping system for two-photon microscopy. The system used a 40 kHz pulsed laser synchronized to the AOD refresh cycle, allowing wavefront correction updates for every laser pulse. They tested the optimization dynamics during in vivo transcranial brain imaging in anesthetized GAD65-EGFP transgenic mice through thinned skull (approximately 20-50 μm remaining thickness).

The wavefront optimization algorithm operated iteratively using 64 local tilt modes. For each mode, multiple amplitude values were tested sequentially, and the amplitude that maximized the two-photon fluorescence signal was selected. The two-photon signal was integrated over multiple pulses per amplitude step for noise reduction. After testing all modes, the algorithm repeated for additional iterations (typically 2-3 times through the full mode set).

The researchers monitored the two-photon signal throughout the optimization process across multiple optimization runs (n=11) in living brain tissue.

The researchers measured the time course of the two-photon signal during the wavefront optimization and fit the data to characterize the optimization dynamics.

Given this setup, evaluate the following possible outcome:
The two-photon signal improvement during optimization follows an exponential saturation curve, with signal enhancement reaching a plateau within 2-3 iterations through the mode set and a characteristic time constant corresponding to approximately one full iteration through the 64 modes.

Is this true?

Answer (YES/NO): YES